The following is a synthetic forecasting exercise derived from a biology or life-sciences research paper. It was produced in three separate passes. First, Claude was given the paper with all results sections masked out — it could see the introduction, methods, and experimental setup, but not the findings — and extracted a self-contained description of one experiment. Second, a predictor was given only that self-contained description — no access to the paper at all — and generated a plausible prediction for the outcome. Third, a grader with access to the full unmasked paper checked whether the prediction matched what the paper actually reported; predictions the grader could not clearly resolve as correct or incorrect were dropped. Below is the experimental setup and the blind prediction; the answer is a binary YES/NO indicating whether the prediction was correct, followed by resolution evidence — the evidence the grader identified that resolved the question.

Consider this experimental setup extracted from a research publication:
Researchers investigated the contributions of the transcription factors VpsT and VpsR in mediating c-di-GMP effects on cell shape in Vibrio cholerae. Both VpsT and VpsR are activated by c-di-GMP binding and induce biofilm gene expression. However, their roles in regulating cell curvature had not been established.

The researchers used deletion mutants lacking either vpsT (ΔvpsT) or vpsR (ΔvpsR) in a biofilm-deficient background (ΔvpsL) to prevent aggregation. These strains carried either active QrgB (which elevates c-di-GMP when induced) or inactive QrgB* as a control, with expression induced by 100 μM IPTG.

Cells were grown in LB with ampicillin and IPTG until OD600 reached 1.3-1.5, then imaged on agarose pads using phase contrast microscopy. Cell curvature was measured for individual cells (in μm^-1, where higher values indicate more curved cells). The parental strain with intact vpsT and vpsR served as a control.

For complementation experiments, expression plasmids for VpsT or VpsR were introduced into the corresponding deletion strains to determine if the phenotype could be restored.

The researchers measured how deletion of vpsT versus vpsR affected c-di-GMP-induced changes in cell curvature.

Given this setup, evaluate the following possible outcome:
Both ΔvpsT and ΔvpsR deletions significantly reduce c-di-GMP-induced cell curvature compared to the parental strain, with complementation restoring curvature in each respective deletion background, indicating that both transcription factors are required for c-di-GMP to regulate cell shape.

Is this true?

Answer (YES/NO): NO